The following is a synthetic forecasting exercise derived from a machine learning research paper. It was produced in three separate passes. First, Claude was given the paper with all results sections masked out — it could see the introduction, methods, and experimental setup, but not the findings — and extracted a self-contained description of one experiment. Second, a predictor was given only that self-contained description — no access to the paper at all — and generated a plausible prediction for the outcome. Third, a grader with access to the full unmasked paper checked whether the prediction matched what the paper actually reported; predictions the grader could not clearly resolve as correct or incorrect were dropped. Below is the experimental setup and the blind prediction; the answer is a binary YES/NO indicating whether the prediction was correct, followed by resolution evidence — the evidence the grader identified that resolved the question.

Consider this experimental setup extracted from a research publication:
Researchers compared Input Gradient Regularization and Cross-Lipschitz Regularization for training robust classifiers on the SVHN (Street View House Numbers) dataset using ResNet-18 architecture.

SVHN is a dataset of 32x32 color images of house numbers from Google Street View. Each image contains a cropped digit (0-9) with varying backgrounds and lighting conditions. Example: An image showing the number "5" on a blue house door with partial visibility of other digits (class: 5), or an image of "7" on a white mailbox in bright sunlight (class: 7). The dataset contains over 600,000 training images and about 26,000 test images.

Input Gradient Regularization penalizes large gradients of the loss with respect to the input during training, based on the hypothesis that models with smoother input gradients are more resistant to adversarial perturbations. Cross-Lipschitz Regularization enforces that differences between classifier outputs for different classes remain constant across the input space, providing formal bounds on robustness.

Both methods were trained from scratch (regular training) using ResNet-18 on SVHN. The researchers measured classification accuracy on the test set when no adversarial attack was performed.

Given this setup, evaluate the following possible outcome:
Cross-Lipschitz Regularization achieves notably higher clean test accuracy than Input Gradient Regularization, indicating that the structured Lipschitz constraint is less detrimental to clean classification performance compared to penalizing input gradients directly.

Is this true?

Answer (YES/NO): NO